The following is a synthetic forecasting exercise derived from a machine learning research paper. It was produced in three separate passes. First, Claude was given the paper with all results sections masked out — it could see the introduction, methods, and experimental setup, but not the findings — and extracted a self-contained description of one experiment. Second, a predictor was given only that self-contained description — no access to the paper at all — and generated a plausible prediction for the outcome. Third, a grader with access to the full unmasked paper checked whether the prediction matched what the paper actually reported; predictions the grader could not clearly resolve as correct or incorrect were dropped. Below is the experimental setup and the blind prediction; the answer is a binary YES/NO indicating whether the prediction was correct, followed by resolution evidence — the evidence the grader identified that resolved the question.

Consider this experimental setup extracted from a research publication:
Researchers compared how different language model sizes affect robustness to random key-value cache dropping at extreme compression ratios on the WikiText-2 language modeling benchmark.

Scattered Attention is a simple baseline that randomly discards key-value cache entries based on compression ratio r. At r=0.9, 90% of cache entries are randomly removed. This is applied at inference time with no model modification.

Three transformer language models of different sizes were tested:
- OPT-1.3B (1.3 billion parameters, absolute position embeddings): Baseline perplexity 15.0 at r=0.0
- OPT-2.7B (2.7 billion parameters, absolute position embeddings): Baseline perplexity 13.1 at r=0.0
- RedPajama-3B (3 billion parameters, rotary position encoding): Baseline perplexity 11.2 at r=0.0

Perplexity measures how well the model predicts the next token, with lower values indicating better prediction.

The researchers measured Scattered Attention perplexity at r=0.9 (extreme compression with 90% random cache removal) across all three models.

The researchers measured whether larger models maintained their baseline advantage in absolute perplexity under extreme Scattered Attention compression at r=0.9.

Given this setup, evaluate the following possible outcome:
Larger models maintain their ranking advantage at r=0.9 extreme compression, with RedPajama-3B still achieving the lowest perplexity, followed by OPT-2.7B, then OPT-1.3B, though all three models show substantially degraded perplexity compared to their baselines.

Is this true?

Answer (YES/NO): YES